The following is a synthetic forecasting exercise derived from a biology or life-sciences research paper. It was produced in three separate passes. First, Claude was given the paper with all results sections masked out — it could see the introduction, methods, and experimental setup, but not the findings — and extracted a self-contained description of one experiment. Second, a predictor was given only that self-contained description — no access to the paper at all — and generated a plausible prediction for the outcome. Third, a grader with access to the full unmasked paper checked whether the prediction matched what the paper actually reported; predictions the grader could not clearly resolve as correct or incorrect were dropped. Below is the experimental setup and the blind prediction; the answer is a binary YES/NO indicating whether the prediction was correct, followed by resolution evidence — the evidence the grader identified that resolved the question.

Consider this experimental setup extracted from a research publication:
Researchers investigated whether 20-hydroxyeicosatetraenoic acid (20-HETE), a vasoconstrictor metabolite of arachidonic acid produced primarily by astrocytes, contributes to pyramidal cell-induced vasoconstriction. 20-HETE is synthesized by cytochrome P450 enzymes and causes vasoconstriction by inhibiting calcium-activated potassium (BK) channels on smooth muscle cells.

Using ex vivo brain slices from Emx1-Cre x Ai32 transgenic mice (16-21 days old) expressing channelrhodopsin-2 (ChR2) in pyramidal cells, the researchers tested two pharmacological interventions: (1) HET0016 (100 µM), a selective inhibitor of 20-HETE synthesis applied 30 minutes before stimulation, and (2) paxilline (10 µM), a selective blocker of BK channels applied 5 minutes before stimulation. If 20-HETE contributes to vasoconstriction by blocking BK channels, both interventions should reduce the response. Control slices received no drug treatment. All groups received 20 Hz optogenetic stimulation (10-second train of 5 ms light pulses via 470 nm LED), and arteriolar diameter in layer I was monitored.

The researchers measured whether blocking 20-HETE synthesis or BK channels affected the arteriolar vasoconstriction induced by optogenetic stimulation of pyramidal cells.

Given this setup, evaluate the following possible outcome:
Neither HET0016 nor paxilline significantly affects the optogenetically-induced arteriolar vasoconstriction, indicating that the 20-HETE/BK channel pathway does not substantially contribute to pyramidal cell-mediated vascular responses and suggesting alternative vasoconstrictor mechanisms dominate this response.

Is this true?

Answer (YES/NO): NO